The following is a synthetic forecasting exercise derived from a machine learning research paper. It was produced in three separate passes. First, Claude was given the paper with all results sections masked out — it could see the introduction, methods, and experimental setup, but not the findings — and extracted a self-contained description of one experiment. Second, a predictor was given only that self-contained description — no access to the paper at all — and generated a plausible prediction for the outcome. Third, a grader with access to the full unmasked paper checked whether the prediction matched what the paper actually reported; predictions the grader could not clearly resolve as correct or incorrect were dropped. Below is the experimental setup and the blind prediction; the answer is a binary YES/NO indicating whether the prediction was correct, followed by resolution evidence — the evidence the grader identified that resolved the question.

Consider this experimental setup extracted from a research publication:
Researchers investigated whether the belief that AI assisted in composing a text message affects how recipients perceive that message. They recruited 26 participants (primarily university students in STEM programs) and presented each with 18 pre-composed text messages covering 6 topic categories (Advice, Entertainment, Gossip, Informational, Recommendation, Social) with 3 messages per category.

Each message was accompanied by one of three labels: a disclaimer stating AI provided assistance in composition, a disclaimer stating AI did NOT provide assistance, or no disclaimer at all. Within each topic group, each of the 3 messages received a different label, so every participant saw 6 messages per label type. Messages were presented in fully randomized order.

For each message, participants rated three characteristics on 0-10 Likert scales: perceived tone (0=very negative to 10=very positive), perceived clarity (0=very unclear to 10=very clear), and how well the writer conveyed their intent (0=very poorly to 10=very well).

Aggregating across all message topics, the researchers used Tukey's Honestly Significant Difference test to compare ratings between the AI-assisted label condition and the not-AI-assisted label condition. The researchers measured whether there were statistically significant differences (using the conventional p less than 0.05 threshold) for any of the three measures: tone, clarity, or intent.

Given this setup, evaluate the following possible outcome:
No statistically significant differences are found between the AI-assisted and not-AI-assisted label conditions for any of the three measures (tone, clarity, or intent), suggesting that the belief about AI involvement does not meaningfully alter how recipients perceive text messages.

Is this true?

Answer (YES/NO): YES